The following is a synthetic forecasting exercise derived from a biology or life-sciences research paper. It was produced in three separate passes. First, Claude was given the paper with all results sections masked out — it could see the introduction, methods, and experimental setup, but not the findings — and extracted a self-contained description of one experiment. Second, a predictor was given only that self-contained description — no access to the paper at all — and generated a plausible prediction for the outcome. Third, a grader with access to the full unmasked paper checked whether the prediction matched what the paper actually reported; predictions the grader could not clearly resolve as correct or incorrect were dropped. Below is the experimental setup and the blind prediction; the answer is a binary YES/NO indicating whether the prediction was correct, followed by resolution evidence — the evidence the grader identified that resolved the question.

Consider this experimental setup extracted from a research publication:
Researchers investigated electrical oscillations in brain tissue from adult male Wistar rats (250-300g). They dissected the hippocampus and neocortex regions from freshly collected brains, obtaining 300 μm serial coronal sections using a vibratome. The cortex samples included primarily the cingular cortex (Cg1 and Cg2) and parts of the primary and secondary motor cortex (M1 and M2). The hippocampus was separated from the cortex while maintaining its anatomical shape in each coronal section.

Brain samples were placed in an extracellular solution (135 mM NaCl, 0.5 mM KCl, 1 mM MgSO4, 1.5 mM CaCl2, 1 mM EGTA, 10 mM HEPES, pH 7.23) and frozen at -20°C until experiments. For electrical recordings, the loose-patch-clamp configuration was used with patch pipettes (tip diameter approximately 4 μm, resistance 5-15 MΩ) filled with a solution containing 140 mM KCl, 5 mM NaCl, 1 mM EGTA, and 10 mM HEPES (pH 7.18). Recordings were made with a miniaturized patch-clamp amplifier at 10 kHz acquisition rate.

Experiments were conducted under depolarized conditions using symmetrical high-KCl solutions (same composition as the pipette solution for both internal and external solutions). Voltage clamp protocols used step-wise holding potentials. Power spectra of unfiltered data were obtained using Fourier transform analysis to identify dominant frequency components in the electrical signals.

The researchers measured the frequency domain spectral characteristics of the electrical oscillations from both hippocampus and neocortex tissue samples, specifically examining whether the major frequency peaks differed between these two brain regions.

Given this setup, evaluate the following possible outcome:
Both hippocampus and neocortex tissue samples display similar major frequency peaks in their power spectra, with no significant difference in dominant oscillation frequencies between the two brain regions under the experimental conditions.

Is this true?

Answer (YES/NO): YES